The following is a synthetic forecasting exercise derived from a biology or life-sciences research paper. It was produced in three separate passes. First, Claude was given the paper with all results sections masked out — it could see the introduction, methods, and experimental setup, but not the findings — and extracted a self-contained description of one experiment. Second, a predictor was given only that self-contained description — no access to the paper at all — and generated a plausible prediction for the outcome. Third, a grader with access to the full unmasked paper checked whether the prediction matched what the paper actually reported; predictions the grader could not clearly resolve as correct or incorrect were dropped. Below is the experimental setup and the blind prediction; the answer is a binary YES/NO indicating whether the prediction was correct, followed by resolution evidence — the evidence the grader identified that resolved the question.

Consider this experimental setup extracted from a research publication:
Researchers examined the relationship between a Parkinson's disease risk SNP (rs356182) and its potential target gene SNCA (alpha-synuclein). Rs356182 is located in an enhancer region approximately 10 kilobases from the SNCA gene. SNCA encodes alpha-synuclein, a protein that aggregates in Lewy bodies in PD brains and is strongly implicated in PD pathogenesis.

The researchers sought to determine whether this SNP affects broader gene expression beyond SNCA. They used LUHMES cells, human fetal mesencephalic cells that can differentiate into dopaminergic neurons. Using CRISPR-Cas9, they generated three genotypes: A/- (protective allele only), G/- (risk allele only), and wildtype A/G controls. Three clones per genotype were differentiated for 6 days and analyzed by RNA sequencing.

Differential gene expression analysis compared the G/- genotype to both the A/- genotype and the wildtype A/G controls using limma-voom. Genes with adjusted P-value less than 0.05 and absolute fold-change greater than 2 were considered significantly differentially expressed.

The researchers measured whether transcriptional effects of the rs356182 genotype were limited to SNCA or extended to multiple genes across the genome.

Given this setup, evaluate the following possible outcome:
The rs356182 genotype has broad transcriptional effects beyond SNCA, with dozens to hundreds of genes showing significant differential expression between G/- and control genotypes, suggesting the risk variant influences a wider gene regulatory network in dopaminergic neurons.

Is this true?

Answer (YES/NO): YES